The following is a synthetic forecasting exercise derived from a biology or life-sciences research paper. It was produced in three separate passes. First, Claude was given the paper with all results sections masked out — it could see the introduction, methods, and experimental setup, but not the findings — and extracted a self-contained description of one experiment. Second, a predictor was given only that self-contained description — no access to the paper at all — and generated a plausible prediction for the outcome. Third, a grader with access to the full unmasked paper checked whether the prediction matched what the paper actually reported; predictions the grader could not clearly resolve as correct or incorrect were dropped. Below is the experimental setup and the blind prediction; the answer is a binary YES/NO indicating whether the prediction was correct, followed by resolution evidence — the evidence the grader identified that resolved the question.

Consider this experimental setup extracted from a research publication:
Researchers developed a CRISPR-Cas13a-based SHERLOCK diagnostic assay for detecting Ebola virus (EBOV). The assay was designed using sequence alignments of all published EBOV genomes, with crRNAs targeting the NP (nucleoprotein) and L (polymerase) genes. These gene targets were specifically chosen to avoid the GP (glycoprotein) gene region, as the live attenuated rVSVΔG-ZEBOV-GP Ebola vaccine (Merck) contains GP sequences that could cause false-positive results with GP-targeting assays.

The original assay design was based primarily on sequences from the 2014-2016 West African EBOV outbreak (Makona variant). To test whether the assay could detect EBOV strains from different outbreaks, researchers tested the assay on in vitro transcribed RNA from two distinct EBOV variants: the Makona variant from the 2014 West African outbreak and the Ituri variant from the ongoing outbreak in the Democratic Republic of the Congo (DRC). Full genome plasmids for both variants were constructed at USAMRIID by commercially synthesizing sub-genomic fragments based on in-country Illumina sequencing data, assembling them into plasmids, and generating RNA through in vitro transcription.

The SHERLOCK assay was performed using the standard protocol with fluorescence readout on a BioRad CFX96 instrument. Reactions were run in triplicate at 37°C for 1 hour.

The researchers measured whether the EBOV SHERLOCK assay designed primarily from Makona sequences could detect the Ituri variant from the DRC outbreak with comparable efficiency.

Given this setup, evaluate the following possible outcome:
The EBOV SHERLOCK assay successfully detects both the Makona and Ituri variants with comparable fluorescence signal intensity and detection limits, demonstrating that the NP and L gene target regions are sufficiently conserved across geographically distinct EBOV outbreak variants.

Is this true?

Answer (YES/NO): YES